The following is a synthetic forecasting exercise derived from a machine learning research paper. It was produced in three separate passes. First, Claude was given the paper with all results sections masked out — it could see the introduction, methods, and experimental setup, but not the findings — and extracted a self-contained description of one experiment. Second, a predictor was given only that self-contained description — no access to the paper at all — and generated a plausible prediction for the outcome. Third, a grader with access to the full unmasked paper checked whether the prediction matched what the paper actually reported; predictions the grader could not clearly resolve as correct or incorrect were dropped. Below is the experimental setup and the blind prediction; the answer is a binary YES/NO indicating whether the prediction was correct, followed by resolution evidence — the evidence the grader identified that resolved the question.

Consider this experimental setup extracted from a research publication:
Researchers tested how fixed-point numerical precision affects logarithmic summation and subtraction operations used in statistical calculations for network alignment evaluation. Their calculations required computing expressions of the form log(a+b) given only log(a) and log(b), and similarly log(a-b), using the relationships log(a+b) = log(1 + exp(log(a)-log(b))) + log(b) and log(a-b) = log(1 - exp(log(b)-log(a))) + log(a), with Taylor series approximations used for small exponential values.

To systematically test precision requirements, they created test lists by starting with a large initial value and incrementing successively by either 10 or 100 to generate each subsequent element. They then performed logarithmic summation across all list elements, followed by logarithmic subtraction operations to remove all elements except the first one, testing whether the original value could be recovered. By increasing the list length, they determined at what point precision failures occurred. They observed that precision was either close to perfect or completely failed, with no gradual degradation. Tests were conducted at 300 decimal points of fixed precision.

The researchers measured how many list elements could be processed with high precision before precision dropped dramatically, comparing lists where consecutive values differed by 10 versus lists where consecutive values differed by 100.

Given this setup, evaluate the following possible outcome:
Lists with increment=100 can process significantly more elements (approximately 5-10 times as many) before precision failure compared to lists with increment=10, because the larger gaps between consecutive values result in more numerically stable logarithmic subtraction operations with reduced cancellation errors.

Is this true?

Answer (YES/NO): NO